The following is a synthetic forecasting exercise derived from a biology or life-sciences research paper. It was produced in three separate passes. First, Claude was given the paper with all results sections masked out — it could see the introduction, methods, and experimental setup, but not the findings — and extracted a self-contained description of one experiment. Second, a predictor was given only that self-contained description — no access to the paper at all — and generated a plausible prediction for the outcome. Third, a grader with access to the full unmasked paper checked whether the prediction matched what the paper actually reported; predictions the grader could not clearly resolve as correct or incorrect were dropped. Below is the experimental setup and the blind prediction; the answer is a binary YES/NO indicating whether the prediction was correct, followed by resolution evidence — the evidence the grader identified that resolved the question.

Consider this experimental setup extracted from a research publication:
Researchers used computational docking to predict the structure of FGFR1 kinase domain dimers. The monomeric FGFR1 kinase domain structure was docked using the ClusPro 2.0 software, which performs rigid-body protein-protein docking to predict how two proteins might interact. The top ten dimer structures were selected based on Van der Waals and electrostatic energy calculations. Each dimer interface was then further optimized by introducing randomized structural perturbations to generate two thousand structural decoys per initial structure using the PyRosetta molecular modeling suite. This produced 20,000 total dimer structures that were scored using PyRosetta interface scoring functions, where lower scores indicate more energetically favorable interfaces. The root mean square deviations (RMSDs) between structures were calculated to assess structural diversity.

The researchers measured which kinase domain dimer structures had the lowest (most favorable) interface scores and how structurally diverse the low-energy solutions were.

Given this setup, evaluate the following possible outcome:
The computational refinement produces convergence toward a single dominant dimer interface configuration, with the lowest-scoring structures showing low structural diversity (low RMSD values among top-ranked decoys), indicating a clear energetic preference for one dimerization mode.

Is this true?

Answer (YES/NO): NO